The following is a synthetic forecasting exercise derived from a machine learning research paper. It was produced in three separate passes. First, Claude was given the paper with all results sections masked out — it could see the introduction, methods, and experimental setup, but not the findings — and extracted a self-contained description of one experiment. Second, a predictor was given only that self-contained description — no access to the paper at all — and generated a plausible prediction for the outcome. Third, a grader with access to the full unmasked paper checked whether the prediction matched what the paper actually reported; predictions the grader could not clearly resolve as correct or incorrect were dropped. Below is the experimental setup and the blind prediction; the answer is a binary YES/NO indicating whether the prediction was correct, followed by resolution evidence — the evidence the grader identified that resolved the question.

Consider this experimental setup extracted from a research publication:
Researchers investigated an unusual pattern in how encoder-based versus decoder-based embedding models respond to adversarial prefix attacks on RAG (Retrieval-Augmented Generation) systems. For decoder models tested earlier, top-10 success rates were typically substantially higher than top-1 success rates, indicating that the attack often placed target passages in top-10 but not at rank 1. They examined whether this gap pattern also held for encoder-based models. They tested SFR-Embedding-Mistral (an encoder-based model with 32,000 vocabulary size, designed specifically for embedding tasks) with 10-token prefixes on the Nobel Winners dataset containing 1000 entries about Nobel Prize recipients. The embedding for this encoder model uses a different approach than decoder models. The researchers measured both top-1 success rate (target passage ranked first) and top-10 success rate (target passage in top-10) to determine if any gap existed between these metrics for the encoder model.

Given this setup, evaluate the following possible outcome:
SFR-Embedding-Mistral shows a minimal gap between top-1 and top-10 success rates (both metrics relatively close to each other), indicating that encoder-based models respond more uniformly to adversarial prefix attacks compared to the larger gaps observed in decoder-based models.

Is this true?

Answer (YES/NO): YES